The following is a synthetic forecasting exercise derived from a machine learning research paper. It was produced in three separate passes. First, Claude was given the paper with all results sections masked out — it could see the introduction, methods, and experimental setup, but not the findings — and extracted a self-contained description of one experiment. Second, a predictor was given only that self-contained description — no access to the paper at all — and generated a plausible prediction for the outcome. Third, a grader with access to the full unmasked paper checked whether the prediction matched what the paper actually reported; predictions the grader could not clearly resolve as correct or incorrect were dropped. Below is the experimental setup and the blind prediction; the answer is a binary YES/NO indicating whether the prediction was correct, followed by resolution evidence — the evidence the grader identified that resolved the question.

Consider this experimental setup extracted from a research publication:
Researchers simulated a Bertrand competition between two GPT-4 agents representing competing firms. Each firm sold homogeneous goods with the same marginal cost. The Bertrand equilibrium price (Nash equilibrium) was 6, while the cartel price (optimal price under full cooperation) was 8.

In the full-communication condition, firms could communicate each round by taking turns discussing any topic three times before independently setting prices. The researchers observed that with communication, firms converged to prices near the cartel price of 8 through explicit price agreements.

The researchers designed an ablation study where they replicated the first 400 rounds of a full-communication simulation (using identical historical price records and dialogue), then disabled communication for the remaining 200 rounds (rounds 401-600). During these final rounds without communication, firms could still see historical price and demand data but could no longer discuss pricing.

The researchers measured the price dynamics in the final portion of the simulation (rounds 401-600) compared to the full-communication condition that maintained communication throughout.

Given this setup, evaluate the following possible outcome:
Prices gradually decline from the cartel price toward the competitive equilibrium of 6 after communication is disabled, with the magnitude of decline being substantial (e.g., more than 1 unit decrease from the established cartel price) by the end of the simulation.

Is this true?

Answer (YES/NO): NO